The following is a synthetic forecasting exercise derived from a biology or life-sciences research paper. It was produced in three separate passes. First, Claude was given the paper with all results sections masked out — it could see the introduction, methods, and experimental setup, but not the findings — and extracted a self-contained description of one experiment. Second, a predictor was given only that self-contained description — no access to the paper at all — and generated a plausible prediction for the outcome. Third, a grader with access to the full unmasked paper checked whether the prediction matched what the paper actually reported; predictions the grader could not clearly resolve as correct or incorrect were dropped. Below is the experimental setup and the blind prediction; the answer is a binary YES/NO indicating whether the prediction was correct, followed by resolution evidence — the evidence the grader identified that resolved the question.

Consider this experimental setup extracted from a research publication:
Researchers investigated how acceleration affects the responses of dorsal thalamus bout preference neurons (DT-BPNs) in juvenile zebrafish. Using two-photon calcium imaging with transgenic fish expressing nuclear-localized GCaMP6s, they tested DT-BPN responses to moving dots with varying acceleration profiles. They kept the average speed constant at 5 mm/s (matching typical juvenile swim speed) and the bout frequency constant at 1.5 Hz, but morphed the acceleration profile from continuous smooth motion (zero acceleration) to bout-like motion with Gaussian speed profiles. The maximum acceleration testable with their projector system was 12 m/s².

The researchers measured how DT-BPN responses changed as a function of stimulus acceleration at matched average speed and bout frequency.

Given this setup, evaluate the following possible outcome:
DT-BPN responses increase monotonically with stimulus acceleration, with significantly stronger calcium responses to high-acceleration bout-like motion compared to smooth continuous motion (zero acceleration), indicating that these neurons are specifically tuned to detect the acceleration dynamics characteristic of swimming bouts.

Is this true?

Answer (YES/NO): YES